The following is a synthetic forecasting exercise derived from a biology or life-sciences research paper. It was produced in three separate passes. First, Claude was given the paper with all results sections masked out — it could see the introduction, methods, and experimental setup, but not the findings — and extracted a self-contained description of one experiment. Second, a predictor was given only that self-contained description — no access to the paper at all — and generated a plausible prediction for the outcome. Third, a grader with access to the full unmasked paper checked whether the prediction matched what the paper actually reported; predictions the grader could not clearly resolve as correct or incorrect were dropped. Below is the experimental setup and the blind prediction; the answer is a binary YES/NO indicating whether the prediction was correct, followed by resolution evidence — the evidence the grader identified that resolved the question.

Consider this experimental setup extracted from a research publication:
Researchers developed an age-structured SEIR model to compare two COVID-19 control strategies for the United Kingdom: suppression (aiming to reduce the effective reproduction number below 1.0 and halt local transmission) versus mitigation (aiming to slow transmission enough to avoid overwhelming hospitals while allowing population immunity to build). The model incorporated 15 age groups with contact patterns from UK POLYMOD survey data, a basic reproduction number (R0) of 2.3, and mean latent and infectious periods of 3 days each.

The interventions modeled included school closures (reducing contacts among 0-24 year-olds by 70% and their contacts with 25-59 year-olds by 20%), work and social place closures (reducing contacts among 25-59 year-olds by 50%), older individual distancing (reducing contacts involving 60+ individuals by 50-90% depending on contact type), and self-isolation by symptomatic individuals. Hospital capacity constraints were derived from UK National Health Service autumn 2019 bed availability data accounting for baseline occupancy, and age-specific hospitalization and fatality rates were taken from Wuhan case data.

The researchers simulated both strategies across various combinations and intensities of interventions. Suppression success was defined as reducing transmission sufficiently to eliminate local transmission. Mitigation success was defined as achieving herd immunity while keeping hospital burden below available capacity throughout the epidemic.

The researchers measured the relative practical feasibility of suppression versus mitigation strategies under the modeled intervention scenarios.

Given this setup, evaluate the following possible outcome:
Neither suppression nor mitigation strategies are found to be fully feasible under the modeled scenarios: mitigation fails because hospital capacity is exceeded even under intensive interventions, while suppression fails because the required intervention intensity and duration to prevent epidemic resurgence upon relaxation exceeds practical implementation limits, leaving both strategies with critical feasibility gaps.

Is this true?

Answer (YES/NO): NO